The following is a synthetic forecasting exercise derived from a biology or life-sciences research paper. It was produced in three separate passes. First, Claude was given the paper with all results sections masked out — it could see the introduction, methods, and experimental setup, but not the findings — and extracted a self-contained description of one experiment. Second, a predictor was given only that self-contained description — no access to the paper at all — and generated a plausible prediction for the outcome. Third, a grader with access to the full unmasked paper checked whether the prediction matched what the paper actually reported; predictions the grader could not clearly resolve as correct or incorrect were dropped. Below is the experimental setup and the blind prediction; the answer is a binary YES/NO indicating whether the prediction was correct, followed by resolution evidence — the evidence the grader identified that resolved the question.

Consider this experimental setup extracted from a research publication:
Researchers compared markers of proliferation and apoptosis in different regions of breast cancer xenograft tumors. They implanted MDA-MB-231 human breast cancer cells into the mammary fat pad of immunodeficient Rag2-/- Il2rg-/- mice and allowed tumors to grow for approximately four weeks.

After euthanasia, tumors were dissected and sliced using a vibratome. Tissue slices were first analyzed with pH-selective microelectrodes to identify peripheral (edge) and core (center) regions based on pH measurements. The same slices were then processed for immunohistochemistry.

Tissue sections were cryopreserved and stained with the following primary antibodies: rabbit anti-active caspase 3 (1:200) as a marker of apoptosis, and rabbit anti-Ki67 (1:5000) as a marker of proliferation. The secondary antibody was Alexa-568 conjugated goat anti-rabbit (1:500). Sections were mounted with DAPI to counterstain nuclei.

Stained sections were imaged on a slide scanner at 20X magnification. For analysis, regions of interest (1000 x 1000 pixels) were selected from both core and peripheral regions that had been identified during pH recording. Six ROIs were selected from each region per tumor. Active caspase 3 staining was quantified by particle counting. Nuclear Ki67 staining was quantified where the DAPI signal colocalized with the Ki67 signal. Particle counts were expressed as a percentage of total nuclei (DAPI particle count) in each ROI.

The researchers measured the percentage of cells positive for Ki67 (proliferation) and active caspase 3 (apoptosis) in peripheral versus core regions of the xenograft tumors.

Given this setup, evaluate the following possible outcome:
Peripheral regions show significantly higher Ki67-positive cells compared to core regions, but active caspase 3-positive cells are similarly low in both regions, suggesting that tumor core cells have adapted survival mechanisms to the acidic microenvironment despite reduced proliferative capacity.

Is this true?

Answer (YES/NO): NO